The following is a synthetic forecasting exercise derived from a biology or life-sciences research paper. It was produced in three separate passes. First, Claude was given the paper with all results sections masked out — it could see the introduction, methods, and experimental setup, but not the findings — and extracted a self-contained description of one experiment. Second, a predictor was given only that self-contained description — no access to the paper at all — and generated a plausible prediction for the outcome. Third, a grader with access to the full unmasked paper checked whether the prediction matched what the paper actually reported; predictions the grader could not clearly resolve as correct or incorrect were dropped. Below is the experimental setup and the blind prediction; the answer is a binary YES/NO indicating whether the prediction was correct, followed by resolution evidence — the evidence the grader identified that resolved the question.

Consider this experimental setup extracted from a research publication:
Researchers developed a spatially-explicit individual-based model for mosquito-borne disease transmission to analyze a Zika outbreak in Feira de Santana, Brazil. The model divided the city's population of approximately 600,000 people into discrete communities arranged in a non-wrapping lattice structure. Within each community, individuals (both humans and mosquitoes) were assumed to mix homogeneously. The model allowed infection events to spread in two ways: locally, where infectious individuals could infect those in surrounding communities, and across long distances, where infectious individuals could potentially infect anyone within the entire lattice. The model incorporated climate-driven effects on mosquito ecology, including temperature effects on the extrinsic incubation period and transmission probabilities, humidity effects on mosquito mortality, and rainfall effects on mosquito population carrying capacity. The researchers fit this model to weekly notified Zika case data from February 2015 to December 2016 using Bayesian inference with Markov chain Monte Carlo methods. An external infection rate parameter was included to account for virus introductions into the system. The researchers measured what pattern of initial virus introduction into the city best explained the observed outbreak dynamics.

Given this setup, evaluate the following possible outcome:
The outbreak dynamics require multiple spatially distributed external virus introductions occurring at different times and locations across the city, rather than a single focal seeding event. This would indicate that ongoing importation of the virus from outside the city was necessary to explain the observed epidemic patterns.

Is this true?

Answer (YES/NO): YES